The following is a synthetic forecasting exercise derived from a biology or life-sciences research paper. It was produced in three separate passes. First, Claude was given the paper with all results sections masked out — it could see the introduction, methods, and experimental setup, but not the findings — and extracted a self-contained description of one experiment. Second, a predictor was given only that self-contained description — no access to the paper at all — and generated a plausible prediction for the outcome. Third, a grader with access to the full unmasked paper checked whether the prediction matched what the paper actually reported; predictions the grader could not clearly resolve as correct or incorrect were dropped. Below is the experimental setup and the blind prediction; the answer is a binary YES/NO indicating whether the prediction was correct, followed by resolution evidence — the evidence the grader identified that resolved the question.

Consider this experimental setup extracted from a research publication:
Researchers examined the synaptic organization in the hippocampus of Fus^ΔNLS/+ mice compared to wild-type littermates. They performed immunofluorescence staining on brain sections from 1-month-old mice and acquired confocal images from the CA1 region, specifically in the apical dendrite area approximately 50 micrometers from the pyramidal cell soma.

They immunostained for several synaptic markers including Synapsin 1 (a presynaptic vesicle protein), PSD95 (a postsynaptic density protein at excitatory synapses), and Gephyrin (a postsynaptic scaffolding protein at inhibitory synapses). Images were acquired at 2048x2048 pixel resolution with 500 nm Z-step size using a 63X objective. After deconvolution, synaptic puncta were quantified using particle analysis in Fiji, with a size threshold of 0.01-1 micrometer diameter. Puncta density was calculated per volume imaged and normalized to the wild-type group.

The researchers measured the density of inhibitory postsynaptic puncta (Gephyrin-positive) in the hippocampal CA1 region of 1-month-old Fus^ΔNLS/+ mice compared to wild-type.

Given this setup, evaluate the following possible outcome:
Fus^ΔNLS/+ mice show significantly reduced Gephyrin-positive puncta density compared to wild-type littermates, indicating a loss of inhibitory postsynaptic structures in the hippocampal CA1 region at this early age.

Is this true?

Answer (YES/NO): NO